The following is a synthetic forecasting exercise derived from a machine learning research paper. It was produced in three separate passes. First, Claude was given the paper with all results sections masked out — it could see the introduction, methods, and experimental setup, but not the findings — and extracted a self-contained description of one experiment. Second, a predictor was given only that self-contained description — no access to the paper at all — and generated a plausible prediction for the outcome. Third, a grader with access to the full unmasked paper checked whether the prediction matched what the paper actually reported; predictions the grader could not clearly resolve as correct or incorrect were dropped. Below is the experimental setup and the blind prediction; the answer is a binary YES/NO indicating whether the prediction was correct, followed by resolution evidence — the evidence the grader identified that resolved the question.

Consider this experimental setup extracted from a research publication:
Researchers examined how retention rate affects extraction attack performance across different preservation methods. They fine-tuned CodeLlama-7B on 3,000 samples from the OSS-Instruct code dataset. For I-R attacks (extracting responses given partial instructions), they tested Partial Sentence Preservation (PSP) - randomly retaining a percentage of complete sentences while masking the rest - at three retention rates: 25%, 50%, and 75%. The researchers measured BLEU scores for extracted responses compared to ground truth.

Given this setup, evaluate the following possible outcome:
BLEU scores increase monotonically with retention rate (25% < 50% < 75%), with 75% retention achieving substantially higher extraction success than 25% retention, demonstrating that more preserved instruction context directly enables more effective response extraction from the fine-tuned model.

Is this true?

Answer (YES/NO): YES